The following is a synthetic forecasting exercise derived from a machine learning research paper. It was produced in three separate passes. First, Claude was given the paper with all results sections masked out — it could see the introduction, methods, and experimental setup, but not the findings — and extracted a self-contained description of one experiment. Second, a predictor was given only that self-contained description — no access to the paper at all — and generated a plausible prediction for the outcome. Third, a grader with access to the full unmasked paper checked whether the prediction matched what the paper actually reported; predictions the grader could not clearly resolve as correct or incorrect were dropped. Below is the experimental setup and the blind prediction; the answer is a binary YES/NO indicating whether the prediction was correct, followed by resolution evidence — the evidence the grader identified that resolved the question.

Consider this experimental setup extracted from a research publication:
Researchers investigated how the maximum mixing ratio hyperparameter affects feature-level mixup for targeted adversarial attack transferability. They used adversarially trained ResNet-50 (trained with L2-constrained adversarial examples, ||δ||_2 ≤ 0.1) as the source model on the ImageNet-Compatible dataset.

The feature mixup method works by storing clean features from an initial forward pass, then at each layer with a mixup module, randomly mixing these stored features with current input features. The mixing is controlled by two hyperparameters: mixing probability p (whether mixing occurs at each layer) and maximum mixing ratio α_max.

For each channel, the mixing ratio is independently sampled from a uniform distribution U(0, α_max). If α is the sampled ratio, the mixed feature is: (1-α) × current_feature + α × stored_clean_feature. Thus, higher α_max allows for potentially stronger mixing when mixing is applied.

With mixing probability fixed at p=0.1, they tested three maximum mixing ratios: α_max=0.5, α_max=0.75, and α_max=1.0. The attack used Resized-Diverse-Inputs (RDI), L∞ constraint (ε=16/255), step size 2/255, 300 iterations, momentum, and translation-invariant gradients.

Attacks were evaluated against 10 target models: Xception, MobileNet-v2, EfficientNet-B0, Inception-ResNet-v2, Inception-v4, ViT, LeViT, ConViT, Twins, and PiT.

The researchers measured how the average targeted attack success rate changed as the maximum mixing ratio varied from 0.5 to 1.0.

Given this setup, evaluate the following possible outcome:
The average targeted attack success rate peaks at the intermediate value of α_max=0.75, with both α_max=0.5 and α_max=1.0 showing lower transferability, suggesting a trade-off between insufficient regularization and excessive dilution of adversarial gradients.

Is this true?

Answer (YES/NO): YES